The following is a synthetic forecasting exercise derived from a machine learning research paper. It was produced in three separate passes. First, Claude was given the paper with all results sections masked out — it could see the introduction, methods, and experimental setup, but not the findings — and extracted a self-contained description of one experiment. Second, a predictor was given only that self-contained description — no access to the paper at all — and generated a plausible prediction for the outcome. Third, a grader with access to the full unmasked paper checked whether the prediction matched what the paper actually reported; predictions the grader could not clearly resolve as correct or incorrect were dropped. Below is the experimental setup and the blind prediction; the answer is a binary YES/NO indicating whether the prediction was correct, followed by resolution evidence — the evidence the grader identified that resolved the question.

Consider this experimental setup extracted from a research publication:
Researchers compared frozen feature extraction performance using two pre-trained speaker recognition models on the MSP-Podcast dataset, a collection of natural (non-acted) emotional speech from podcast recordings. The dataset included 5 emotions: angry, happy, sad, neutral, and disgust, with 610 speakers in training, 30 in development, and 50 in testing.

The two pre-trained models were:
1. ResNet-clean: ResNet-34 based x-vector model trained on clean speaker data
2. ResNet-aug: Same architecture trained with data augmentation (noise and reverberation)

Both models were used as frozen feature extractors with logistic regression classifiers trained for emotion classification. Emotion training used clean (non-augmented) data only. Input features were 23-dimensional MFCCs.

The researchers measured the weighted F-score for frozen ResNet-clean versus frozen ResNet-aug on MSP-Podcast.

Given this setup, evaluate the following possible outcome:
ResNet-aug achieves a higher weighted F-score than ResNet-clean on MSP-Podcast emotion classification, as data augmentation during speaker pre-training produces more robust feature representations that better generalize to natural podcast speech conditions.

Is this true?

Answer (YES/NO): NO